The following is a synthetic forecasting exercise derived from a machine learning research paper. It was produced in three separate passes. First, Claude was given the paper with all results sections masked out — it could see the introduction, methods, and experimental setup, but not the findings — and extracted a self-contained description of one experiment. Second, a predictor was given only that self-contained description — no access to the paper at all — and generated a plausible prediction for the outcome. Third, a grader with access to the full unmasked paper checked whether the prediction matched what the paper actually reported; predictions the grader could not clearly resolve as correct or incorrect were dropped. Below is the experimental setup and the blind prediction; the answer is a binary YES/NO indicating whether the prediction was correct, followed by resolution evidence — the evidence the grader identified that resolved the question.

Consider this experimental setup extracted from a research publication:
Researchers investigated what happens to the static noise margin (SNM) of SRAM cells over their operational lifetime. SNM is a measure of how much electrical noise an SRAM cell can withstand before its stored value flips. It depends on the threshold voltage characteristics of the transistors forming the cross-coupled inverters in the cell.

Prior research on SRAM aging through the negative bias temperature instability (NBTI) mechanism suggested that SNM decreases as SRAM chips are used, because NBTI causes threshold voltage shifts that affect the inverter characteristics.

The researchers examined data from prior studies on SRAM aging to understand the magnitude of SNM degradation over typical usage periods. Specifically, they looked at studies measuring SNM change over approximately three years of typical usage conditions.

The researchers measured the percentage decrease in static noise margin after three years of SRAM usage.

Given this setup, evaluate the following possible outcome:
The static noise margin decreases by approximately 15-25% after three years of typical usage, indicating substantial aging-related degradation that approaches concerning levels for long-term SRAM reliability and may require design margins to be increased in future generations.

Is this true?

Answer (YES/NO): NO